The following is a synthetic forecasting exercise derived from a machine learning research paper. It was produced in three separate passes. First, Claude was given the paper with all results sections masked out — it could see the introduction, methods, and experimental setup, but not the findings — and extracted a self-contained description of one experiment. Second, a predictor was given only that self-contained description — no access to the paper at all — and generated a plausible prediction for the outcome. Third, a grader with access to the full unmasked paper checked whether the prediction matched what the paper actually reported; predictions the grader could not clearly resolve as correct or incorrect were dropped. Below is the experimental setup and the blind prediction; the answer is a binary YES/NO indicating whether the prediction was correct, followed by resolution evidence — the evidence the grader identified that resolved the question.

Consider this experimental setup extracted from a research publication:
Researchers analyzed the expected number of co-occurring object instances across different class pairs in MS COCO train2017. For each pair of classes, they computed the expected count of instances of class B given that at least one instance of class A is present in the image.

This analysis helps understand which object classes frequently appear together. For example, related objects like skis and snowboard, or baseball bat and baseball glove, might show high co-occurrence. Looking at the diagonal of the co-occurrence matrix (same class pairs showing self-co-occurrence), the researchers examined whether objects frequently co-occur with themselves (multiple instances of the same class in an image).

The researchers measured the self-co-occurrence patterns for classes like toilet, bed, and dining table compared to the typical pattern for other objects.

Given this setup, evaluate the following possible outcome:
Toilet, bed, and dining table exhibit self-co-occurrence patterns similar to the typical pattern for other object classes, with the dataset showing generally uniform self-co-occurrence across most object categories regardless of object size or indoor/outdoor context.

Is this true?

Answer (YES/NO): NO